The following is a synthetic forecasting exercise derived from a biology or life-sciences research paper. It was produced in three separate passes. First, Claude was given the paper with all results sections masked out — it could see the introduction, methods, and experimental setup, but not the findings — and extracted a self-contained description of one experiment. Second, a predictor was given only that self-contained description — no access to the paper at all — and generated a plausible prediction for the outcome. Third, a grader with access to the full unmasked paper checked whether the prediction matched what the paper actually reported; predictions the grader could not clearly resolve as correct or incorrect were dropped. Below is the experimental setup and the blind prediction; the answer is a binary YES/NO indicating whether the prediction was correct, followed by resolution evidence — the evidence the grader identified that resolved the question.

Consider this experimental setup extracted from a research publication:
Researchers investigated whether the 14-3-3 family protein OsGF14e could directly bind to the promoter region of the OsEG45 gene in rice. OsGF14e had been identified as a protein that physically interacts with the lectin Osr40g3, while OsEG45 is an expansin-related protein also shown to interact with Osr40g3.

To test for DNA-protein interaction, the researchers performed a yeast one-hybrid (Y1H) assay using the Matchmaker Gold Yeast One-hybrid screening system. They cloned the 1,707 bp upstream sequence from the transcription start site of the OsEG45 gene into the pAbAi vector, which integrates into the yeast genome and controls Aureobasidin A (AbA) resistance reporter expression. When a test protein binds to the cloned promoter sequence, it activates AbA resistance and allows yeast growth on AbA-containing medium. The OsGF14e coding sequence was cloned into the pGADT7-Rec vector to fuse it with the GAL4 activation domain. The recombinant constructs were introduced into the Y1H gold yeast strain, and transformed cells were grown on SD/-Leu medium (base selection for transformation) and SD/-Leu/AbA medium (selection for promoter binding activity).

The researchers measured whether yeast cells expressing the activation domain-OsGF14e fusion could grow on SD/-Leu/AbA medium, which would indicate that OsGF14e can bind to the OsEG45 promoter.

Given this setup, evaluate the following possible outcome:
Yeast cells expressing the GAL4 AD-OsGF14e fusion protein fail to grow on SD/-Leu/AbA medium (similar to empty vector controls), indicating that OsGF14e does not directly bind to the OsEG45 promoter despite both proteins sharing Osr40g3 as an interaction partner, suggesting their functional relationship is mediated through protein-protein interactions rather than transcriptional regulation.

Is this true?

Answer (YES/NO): YES